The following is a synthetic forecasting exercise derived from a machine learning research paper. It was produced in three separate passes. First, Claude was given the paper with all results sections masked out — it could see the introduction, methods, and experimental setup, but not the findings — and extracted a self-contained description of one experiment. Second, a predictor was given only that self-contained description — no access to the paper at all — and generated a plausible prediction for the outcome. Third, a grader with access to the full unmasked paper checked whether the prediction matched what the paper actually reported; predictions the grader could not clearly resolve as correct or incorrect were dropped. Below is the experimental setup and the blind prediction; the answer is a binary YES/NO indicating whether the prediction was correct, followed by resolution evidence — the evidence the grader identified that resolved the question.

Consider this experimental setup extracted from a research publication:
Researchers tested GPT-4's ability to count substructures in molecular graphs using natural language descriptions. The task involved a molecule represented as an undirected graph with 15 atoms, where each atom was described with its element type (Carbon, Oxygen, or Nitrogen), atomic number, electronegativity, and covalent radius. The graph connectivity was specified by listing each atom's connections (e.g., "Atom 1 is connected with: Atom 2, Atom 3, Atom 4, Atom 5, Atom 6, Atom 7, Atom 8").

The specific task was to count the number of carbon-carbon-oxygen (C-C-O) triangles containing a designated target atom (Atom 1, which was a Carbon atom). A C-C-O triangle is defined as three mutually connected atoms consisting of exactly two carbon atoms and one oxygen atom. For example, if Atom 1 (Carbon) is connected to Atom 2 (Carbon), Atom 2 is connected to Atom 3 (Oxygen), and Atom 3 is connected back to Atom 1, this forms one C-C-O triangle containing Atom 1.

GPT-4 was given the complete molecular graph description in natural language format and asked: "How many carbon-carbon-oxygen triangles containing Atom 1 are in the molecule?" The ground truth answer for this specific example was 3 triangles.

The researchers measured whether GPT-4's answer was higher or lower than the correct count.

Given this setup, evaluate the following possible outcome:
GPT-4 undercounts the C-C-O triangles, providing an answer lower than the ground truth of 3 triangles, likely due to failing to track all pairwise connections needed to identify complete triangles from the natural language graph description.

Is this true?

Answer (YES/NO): YES